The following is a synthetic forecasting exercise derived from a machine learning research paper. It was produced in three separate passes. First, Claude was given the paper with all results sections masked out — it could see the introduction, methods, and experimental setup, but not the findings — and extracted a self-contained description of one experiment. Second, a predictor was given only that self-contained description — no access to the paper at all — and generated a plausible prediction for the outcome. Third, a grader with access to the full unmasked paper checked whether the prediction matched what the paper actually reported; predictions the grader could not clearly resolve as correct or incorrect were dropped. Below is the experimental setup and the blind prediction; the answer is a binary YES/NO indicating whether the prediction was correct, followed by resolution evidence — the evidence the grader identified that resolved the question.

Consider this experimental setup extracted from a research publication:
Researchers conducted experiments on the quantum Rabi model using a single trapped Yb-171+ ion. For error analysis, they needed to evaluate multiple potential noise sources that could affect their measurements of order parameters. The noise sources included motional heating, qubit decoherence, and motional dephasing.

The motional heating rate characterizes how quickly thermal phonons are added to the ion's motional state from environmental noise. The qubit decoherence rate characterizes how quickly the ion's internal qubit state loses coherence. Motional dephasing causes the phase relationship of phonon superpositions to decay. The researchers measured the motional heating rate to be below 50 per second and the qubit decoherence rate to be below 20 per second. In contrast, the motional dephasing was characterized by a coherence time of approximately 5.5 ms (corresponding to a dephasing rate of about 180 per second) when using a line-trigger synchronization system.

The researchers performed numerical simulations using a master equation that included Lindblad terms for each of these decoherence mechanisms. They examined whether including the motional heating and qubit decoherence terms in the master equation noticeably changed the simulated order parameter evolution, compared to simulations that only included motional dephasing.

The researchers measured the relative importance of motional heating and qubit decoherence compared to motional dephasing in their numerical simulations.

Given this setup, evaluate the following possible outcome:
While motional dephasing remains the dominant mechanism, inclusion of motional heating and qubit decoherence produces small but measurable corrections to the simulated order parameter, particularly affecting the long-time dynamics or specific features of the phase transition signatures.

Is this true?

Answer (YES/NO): NO